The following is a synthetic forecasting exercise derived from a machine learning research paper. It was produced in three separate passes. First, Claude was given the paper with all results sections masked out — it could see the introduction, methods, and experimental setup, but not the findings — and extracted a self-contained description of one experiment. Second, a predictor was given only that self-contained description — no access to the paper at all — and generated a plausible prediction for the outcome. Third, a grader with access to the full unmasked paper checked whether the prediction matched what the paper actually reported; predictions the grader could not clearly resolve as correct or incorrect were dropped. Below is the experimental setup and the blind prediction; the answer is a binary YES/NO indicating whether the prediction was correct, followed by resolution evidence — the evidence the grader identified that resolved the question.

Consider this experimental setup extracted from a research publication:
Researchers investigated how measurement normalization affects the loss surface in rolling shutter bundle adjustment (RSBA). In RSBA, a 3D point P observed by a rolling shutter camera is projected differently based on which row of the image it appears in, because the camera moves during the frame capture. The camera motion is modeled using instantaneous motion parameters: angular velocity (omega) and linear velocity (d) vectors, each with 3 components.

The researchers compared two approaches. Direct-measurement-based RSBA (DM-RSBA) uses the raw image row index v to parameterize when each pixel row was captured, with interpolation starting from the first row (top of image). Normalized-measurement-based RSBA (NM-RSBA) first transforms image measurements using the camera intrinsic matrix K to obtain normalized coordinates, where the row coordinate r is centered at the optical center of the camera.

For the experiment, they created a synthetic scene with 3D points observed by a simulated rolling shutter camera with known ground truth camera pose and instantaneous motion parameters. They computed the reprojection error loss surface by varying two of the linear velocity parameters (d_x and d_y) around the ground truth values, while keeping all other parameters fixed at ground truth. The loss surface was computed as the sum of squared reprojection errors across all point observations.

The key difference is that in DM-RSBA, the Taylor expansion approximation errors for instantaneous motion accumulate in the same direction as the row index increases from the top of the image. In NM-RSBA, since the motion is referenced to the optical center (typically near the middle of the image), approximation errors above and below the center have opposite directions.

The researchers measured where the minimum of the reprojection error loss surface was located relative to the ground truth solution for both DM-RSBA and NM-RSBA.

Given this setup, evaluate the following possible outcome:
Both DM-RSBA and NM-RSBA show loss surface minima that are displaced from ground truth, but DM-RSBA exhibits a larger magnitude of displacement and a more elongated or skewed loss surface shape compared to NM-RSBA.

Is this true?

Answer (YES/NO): NO